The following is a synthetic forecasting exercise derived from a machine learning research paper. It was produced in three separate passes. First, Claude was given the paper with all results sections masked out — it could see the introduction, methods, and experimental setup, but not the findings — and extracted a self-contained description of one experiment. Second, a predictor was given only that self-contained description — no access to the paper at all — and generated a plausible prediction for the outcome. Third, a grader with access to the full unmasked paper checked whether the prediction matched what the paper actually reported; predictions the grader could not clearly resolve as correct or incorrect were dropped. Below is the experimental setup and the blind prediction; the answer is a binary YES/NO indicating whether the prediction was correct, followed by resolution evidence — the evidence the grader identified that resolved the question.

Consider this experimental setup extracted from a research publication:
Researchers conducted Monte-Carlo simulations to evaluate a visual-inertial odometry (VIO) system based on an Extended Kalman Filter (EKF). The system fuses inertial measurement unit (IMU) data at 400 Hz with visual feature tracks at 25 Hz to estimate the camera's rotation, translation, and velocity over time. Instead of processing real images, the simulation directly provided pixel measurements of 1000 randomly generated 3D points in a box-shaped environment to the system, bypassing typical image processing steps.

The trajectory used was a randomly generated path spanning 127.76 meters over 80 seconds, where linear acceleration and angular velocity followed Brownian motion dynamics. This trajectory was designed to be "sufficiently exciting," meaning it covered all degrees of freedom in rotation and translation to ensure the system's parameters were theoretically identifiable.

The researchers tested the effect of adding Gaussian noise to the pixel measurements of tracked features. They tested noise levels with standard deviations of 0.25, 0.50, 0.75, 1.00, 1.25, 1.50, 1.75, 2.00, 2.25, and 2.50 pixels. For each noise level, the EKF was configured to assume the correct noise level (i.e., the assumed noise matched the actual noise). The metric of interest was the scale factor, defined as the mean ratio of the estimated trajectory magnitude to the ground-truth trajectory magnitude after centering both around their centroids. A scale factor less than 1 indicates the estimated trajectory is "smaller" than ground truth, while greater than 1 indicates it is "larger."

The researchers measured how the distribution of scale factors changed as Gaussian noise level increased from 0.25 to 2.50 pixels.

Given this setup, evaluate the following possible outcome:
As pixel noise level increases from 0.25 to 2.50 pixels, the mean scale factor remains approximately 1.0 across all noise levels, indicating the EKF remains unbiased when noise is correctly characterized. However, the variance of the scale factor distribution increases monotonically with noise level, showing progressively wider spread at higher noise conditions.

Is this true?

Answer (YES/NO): NO